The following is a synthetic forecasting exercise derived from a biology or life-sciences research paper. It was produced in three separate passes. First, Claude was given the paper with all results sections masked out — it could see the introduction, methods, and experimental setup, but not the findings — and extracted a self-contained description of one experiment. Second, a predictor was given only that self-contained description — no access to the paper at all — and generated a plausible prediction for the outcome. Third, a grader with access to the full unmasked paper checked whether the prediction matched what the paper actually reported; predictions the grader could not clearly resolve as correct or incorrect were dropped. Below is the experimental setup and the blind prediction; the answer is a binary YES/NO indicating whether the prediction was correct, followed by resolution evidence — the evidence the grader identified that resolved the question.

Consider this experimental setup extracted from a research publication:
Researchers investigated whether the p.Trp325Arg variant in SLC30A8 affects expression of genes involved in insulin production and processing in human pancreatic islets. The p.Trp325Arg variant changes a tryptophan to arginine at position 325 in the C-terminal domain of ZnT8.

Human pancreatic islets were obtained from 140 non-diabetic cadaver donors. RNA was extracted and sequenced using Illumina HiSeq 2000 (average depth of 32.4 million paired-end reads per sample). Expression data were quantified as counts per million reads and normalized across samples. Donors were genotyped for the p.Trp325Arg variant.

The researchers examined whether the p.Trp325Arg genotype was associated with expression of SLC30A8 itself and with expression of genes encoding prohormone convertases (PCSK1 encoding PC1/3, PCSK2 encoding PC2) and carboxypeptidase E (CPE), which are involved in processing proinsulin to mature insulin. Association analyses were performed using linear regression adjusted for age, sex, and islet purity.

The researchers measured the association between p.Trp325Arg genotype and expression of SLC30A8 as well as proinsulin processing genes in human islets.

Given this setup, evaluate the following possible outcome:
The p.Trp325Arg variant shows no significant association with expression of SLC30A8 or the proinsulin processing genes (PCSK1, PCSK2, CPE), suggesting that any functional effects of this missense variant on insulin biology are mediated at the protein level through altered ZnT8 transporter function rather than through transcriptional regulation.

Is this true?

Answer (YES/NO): NO